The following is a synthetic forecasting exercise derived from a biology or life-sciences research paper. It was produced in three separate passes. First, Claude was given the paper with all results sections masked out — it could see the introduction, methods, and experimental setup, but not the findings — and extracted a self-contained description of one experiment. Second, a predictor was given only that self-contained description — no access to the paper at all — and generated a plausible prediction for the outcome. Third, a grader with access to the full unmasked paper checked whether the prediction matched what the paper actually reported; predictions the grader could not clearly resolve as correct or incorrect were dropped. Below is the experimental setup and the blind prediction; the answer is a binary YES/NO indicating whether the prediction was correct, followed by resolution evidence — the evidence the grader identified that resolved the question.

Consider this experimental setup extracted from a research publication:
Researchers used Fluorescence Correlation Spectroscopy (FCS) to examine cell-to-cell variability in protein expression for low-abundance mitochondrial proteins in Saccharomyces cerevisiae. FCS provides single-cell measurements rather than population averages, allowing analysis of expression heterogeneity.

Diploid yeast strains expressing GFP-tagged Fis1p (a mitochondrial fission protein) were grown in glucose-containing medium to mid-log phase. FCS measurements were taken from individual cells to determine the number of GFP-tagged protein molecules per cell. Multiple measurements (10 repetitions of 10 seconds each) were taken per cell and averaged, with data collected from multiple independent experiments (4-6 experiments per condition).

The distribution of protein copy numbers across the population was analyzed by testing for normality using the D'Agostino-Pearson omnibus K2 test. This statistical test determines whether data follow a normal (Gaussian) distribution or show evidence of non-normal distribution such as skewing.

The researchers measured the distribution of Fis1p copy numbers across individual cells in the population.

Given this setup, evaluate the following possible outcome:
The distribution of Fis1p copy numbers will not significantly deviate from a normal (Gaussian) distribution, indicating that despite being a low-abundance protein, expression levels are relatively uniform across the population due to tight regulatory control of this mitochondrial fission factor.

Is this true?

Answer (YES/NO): NO